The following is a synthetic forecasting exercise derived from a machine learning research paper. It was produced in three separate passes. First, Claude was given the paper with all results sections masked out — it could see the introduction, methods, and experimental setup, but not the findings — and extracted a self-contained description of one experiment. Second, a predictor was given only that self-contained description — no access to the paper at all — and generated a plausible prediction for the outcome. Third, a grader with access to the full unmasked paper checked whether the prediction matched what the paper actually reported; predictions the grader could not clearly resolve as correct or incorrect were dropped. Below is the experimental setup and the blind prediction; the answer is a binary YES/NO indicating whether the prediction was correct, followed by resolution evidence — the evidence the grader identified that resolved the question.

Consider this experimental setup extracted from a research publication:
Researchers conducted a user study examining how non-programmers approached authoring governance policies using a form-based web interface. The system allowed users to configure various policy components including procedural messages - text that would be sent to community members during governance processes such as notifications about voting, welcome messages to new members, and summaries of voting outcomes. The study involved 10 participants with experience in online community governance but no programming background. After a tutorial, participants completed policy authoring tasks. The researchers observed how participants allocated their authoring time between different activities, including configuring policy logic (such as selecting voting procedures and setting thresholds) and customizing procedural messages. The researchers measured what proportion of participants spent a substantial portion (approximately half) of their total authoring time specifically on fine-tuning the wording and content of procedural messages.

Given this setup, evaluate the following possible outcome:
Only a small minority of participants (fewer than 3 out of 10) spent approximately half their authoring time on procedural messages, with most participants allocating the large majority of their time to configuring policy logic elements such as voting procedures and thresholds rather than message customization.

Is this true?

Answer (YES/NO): NO